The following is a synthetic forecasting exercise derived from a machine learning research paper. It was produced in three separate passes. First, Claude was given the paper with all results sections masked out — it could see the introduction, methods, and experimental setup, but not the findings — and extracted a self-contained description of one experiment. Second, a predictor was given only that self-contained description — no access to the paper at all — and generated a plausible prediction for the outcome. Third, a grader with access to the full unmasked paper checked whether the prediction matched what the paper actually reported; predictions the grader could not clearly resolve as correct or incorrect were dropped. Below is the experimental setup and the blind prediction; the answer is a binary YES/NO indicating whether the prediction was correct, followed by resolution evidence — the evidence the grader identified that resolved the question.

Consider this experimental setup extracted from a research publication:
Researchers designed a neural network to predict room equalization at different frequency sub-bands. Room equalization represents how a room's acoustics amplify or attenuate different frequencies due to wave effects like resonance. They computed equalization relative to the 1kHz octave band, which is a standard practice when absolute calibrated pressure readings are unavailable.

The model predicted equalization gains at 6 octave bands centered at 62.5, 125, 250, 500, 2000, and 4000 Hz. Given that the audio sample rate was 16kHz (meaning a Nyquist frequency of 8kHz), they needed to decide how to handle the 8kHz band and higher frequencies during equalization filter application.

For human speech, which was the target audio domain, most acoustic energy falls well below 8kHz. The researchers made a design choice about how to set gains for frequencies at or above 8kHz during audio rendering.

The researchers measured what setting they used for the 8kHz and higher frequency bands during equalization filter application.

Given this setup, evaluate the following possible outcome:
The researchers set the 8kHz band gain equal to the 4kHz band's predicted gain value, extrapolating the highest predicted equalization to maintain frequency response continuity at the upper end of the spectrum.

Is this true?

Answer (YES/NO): NO